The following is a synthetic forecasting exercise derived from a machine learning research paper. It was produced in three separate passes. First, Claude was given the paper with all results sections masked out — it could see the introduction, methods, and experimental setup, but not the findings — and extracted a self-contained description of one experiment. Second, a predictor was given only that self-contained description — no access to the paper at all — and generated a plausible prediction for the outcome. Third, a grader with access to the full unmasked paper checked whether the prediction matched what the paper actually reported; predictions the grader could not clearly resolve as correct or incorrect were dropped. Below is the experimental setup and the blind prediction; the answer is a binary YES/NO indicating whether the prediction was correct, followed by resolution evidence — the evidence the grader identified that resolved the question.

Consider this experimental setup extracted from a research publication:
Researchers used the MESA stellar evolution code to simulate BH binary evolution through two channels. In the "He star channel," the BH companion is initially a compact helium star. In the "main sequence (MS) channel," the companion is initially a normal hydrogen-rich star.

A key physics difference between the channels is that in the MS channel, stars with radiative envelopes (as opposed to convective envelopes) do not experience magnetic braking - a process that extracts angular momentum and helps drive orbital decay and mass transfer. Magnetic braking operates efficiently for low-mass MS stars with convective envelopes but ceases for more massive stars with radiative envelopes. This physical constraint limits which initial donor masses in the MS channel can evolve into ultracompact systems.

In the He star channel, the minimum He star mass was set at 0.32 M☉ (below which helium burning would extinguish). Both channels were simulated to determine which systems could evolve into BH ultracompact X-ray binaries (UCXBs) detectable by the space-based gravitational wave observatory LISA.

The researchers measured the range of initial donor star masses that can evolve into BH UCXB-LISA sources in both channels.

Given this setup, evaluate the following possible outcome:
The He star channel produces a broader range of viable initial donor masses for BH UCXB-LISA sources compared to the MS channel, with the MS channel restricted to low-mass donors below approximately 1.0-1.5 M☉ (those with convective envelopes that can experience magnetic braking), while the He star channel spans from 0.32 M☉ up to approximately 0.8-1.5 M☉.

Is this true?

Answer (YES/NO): NO